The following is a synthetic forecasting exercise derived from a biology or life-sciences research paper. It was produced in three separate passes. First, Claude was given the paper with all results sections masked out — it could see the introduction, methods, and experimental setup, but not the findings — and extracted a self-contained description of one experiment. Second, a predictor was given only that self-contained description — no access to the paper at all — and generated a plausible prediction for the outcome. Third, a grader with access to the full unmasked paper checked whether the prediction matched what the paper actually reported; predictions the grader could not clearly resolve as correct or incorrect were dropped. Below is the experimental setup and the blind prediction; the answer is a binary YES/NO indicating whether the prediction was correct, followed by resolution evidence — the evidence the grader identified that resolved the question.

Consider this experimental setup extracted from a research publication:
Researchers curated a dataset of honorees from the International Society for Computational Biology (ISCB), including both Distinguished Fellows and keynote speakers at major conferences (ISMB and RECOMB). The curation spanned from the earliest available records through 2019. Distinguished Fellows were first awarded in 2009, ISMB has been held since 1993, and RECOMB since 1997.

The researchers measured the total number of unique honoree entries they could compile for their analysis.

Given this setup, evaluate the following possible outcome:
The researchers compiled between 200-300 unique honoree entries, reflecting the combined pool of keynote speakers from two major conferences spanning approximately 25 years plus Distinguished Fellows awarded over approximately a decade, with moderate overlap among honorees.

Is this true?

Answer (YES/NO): NO